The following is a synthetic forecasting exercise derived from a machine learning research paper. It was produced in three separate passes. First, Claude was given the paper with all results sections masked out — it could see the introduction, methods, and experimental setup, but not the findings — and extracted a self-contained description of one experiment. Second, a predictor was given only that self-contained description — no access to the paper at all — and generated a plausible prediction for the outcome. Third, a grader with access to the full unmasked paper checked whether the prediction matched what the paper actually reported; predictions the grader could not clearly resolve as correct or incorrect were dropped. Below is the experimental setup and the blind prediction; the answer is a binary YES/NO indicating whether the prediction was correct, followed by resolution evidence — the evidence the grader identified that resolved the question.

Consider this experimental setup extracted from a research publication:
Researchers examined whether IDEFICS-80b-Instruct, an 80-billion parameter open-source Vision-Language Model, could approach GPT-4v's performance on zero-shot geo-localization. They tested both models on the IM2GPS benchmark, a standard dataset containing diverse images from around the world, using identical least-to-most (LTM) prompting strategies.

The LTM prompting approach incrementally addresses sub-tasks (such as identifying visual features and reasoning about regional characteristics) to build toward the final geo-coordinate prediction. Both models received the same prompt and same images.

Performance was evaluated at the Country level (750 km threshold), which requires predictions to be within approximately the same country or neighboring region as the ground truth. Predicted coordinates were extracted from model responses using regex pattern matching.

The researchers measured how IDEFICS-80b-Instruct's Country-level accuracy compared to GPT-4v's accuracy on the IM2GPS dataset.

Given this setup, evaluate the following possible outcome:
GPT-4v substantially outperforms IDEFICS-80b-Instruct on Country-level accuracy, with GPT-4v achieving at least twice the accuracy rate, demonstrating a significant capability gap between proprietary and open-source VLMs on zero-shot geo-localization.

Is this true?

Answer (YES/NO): NO